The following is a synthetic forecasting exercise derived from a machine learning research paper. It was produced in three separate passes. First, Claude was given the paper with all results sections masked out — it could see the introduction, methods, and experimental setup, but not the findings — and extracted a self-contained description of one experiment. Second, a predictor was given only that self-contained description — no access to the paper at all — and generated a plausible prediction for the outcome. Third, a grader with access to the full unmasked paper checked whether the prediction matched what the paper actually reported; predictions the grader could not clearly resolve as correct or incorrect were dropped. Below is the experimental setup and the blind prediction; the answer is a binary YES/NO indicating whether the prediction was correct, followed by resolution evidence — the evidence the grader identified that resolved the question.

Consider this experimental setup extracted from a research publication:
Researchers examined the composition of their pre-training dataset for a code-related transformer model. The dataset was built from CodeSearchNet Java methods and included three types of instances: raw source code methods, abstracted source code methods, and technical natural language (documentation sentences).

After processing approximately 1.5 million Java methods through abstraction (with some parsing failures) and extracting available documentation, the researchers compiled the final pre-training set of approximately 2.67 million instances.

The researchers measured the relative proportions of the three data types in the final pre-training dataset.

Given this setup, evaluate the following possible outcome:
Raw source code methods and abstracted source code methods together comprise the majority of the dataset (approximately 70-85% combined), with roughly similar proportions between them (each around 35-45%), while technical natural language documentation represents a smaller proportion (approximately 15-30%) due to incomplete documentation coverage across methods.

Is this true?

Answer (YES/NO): NO